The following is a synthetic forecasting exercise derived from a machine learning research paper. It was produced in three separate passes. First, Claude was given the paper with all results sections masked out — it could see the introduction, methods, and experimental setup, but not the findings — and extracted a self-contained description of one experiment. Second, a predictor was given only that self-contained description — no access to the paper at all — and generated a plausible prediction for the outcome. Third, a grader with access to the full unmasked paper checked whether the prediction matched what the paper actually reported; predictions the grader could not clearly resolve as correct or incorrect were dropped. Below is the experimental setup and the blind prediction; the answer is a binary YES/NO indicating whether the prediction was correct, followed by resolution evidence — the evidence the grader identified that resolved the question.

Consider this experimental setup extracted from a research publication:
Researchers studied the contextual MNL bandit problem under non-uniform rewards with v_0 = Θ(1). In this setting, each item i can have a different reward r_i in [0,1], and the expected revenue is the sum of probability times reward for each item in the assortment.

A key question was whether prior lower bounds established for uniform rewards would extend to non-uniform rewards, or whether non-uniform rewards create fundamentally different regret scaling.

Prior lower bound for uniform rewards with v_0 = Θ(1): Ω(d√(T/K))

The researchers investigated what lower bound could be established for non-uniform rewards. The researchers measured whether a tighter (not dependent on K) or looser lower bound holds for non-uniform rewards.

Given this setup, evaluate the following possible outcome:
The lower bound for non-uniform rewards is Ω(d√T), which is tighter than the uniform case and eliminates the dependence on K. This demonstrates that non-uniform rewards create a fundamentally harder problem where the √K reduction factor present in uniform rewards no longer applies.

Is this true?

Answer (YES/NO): YES